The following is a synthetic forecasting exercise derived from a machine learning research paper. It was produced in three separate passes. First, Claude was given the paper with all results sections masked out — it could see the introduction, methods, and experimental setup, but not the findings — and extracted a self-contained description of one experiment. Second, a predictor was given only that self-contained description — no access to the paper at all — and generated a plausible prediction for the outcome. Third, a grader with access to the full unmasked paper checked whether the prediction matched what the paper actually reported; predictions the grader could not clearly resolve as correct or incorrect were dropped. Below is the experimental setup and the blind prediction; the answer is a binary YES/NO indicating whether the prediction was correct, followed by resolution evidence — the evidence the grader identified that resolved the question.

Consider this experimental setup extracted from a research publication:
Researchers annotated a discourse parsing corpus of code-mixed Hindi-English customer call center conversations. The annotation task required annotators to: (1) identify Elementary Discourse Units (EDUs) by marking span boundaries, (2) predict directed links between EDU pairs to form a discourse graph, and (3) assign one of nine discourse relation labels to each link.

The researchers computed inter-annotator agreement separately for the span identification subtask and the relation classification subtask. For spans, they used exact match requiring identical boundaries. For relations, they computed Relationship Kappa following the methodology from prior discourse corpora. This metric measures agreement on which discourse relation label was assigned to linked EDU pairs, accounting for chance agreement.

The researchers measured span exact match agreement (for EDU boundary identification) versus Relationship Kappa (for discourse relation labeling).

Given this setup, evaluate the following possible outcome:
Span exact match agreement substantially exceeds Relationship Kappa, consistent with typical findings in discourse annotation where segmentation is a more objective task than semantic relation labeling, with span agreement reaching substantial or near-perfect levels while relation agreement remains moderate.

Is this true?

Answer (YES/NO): NO